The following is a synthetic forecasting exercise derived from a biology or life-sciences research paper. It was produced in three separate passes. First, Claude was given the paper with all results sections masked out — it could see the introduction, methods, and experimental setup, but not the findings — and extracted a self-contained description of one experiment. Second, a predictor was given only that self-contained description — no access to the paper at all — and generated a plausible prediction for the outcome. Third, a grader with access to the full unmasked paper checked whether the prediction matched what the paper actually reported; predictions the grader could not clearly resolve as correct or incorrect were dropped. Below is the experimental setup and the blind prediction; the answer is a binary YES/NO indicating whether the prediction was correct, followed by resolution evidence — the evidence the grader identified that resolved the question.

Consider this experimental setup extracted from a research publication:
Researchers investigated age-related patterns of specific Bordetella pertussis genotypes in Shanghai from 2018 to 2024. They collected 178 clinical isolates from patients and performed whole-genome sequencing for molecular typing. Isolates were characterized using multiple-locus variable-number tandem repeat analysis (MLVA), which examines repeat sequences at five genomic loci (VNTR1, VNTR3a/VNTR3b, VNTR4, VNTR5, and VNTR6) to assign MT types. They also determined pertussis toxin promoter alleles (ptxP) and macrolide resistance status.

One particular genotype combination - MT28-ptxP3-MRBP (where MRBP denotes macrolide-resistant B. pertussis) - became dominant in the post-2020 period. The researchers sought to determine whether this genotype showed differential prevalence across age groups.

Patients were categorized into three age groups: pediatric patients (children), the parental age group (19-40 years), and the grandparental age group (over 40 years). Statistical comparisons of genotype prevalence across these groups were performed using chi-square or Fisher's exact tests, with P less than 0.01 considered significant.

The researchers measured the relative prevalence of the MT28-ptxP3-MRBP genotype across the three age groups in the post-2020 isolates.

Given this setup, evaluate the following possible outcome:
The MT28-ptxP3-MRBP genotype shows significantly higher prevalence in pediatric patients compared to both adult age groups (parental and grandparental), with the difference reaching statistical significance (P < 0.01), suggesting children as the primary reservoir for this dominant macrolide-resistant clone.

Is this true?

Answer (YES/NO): NO